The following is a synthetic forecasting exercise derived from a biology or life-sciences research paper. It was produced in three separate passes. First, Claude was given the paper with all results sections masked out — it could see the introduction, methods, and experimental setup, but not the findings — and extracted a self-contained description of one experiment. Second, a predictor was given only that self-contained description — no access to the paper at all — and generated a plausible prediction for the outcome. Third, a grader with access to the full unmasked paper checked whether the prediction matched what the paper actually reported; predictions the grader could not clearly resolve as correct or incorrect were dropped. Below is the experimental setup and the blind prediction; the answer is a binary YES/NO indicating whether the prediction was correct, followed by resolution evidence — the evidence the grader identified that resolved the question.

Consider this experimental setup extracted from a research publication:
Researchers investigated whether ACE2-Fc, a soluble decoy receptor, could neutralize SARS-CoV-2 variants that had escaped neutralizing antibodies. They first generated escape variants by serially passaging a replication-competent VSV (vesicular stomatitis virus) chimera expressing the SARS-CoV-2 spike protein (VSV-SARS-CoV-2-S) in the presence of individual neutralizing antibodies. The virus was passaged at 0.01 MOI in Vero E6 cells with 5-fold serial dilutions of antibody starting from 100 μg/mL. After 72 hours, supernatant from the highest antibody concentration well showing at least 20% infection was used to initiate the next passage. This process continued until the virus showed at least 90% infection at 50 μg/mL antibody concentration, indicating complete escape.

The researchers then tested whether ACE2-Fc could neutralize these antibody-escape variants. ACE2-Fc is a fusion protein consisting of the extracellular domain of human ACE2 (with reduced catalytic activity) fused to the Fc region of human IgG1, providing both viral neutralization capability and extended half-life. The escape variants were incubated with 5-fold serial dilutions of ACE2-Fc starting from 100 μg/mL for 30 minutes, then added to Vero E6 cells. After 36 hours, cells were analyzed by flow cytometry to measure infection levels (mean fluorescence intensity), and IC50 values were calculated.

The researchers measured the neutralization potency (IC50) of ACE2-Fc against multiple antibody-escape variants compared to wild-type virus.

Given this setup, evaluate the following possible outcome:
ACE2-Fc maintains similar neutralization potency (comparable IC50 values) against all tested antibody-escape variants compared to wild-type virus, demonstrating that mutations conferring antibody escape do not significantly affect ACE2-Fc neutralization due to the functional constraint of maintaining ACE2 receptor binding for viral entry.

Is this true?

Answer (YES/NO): NO